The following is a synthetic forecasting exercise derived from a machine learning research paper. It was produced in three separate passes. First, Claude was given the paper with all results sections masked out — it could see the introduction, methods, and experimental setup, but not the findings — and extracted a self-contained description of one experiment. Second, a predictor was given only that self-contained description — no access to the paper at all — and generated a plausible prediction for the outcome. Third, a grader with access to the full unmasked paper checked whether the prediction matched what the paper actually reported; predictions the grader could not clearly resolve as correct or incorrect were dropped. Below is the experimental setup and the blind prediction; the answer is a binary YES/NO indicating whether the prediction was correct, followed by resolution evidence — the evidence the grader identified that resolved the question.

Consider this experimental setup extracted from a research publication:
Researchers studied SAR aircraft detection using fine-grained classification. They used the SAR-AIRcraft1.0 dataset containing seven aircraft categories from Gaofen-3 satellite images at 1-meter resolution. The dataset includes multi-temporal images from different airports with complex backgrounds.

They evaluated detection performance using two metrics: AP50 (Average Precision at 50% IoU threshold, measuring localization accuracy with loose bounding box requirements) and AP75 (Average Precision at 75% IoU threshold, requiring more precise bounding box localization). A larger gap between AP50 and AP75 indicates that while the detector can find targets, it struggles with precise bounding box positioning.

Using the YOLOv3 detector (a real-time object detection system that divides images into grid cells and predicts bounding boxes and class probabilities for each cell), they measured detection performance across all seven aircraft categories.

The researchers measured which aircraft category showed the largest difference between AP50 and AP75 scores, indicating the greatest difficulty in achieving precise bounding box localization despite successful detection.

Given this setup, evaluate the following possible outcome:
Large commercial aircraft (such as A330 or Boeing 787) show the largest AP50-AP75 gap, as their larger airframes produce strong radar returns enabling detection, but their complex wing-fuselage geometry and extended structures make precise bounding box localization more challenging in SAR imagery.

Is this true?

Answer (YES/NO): NO